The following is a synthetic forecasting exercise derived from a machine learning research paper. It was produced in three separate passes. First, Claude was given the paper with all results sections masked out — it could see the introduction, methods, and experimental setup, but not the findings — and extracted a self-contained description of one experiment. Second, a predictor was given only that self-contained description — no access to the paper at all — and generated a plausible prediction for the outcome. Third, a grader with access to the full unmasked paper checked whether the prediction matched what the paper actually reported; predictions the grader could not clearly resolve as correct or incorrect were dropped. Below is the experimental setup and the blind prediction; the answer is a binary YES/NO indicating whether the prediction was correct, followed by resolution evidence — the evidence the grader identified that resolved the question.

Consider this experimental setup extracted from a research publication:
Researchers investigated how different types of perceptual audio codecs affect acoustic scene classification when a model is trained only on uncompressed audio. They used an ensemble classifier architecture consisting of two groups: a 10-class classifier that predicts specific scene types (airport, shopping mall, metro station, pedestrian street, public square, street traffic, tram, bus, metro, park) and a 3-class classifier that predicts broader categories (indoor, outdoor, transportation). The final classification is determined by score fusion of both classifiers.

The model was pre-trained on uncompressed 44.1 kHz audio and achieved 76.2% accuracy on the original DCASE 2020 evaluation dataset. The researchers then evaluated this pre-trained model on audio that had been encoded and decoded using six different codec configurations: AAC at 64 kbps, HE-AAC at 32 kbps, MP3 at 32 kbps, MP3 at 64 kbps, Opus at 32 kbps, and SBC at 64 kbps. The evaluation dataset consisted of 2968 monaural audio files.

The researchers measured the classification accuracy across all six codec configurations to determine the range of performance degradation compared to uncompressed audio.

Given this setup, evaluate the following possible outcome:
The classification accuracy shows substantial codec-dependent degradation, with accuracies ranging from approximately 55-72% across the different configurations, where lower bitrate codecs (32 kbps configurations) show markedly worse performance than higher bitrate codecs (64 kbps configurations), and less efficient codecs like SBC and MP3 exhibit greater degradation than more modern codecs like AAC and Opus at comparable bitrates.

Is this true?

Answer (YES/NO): NO